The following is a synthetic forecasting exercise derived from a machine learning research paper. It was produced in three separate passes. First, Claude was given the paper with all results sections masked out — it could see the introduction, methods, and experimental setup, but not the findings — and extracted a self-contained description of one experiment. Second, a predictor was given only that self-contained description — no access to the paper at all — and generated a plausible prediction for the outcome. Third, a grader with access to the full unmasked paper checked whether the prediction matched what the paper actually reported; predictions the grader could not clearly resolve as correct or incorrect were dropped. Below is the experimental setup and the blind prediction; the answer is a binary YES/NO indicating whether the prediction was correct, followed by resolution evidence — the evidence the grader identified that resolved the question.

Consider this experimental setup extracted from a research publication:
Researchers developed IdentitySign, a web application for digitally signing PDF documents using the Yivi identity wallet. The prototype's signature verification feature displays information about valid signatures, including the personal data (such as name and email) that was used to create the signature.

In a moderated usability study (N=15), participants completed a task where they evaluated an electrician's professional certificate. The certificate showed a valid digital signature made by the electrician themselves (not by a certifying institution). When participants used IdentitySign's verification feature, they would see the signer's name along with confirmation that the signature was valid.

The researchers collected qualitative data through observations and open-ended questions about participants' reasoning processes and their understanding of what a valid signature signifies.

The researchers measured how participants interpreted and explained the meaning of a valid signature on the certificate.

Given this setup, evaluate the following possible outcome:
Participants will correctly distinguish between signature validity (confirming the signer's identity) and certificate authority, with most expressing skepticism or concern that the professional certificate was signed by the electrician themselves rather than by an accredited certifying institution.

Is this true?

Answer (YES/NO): NO